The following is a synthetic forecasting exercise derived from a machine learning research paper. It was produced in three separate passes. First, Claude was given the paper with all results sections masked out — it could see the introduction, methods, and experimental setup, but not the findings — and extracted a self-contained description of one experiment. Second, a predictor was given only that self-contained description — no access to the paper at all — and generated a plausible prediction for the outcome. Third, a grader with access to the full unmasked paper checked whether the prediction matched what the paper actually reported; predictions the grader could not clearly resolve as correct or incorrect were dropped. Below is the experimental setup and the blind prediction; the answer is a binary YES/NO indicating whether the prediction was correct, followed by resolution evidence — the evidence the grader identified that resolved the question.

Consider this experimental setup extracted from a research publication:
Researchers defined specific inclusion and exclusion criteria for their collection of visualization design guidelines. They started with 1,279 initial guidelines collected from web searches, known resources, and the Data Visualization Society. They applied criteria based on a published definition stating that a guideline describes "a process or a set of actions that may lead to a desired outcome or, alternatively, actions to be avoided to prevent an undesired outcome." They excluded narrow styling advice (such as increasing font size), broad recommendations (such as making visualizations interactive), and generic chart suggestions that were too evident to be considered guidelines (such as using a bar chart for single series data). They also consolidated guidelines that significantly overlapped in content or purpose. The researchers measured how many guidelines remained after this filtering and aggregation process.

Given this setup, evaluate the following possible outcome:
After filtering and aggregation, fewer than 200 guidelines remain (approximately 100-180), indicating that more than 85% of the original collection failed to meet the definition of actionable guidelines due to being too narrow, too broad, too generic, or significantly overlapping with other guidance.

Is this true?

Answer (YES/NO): NO